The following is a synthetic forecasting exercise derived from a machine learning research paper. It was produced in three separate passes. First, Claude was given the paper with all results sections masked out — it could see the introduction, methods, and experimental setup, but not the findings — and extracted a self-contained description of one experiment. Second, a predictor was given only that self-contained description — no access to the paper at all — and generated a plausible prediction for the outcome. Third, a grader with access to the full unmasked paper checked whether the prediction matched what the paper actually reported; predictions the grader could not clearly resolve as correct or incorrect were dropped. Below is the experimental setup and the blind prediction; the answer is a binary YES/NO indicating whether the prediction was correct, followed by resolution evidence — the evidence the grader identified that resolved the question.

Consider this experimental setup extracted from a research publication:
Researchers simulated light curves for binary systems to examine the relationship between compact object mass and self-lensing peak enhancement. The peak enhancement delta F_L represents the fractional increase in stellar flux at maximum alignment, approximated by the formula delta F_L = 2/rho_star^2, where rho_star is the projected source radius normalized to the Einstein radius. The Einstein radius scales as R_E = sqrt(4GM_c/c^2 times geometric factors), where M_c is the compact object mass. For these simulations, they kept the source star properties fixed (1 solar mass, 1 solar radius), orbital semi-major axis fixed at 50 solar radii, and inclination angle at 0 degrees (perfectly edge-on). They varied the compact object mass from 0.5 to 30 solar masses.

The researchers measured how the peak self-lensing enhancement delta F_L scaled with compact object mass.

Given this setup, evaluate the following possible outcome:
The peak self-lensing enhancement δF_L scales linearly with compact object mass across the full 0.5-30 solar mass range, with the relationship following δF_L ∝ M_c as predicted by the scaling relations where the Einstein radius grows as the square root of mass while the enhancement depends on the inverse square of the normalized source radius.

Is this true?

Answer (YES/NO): YES